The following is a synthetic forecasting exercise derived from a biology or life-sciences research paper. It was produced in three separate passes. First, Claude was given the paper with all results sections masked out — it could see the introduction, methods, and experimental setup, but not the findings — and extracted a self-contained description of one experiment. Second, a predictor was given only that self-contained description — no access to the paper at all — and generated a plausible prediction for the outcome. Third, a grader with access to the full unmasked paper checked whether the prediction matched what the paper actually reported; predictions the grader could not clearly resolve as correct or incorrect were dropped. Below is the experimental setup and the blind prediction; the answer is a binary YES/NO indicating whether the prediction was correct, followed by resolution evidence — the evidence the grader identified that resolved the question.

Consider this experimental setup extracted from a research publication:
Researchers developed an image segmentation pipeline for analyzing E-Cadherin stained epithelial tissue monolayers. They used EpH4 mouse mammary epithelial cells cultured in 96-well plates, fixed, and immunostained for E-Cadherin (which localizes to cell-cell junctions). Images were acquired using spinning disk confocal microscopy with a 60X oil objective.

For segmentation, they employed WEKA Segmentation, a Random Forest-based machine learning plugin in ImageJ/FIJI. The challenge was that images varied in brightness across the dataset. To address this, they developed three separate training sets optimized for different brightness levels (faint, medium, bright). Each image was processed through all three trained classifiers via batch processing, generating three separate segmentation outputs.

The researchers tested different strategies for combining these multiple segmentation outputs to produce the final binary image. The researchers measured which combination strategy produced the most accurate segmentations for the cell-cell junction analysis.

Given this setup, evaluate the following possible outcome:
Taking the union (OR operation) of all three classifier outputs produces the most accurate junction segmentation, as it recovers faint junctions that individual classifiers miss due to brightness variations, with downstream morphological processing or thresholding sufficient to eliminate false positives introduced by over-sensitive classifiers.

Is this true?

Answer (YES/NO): NO